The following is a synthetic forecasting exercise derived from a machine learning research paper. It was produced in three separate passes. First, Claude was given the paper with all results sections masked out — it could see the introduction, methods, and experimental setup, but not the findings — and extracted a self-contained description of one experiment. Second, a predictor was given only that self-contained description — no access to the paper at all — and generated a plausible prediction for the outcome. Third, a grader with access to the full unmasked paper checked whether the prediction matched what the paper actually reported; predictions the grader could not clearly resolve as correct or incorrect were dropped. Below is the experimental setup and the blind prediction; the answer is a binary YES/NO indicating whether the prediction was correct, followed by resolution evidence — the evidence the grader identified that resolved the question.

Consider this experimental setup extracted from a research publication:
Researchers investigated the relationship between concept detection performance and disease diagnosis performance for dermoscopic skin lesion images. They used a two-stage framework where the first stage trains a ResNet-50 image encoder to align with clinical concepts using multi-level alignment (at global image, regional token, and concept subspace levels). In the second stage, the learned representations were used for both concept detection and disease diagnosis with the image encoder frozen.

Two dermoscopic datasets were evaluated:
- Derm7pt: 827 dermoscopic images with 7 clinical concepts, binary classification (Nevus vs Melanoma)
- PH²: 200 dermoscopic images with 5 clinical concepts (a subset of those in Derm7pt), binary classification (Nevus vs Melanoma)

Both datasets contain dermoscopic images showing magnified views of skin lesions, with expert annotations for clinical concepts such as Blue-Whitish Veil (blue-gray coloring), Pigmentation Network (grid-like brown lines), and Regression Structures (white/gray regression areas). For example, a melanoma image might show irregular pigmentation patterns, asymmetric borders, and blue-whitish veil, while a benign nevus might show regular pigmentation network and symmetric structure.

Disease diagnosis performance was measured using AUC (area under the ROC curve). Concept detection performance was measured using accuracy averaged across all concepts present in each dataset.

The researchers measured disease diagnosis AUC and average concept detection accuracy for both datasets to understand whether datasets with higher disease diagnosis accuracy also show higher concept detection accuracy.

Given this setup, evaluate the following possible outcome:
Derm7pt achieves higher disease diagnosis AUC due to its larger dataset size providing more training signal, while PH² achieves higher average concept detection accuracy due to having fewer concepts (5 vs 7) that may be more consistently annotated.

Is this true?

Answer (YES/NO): NO